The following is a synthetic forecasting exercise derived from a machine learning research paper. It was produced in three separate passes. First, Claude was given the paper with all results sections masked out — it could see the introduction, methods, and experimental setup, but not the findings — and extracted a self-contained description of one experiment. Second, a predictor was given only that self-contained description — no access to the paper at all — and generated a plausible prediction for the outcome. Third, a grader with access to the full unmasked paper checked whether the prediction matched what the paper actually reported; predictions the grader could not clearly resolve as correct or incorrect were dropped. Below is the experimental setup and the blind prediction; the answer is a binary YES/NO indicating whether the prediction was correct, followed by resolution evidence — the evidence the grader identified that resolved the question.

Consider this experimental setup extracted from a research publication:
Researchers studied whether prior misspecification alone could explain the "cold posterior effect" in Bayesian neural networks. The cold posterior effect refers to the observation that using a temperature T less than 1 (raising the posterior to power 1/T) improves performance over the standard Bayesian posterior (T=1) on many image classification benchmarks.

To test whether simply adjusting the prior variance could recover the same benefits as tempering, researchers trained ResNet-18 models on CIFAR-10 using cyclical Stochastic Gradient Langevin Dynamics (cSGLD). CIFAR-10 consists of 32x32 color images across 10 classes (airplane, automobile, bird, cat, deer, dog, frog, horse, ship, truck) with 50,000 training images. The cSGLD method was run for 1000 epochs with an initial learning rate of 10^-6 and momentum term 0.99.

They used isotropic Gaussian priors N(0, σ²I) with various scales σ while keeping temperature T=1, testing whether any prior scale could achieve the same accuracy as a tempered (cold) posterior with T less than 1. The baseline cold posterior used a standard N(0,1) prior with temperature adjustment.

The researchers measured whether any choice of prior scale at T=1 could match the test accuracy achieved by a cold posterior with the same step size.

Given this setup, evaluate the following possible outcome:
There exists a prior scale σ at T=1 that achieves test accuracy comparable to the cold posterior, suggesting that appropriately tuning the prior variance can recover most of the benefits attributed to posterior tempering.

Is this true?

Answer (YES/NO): NO